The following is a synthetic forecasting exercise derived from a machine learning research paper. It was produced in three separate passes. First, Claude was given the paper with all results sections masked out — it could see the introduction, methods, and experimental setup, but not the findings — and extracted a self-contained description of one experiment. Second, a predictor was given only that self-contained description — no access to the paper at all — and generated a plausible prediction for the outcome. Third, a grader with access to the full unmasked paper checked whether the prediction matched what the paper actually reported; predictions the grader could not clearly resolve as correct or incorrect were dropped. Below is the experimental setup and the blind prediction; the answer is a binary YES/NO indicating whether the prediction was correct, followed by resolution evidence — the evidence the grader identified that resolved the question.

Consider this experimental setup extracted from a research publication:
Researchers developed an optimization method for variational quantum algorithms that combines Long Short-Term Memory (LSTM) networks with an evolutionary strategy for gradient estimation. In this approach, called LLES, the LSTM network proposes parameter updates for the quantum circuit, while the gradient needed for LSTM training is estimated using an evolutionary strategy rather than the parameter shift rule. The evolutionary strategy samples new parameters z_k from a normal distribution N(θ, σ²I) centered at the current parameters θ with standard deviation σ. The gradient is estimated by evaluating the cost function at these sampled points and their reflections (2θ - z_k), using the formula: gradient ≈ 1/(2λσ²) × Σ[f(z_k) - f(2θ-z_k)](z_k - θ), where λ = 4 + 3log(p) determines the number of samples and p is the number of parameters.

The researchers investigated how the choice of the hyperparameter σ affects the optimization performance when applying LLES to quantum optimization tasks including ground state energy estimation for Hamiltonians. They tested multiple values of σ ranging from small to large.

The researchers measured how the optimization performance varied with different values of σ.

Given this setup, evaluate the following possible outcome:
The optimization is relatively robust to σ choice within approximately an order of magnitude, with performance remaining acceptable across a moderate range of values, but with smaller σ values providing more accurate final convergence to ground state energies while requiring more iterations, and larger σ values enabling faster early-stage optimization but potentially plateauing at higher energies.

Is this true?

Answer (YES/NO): NO